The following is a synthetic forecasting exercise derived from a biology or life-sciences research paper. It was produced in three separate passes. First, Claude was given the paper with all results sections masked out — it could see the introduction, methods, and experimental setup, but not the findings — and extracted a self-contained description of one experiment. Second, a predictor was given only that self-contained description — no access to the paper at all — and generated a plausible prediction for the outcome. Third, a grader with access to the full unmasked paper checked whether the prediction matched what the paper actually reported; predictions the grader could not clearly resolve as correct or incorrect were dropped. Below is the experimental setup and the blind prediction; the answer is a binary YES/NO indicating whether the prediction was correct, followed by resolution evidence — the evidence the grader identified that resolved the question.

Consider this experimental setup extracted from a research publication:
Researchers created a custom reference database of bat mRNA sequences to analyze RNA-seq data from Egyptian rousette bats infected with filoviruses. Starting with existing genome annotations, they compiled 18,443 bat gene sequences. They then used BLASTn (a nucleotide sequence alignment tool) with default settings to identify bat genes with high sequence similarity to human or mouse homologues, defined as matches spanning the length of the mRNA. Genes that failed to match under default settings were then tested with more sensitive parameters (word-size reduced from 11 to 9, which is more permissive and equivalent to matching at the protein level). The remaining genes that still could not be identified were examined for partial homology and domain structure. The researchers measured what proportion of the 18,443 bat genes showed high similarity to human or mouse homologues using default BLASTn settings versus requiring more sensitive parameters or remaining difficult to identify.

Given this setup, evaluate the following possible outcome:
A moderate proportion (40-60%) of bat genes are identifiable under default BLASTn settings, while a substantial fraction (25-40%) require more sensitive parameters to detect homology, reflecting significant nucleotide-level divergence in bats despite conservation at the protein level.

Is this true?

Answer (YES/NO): NO